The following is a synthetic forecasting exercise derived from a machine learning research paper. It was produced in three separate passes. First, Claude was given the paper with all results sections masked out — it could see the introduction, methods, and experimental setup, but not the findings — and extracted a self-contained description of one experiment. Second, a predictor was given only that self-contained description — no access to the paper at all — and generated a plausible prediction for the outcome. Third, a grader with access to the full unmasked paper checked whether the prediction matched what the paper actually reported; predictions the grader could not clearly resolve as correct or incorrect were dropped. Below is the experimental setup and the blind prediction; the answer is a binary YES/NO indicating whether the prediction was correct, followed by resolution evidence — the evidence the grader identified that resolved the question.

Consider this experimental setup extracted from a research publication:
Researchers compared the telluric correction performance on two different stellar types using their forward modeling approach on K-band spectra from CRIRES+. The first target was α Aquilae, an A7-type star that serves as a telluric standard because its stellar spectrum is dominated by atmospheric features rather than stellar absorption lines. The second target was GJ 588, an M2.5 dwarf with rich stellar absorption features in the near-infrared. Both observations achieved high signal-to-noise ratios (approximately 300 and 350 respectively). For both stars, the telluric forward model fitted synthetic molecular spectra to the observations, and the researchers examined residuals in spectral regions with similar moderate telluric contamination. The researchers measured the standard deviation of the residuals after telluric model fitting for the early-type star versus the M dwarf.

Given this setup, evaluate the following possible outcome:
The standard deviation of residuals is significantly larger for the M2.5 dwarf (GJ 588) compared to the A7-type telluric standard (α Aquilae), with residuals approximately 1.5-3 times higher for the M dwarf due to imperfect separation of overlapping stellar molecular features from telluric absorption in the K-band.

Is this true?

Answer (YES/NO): NO